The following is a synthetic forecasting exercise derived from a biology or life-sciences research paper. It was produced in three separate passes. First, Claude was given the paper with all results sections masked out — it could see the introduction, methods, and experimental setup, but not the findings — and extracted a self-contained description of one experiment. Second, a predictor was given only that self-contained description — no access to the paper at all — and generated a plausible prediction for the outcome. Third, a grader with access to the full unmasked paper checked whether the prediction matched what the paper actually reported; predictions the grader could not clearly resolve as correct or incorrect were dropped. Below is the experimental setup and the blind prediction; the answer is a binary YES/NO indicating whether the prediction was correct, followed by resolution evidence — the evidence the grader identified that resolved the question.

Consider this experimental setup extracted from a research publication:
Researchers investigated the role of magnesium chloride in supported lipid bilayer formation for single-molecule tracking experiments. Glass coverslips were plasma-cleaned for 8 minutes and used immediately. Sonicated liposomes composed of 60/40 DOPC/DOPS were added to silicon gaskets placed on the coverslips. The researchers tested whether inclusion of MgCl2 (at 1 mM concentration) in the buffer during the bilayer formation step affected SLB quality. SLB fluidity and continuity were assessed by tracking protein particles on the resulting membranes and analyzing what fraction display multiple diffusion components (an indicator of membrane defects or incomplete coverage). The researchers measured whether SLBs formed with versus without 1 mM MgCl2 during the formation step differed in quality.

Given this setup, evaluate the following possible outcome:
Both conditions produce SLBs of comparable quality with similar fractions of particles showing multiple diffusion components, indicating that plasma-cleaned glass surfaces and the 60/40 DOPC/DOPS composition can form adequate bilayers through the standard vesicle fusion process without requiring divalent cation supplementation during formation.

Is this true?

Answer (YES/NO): NO